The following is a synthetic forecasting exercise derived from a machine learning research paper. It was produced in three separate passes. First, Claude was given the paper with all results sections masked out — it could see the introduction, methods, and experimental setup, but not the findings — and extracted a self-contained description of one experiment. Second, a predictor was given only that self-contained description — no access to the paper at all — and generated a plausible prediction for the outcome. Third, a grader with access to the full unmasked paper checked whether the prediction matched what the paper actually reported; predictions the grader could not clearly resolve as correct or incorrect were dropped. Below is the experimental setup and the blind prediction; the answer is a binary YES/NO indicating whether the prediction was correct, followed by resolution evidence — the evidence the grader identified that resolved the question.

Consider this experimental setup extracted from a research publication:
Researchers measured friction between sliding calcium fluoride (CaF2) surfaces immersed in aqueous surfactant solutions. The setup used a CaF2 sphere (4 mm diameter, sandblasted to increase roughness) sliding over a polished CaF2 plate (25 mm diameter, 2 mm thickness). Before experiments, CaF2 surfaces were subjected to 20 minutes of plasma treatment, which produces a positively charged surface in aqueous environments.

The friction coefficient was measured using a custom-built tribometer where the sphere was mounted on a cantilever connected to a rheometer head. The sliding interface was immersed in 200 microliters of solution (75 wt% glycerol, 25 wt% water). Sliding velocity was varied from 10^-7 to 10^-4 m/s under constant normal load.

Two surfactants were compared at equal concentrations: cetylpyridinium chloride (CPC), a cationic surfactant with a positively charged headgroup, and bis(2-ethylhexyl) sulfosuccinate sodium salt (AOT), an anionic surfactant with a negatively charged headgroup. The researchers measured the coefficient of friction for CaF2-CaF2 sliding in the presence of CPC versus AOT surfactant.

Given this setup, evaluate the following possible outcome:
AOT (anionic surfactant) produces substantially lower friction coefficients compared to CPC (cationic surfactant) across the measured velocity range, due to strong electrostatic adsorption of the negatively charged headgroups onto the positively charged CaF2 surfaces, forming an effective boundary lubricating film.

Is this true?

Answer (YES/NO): YES